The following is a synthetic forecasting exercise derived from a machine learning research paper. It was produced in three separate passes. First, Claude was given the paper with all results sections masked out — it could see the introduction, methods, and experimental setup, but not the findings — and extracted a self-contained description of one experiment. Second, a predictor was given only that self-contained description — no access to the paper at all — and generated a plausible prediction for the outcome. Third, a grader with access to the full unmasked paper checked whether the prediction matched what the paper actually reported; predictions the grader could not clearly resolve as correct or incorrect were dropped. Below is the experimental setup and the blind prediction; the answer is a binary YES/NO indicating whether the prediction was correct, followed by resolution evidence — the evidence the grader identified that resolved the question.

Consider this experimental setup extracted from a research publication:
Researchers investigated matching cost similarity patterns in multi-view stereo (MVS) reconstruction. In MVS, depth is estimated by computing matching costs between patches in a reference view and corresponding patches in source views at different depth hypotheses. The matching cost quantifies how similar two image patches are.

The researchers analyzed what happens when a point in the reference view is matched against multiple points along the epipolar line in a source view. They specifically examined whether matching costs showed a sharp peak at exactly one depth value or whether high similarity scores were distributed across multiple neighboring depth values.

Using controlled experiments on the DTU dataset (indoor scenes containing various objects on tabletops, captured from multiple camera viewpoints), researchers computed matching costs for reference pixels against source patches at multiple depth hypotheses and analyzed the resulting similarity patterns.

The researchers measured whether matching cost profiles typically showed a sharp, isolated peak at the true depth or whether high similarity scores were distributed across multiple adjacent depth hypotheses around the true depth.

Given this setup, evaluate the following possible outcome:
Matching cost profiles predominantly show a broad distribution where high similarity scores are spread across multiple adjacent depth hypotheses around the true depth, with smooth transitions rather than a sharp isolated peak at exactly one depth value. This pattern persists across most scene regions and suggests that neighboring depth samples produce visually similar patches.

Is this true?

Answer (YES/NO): YES